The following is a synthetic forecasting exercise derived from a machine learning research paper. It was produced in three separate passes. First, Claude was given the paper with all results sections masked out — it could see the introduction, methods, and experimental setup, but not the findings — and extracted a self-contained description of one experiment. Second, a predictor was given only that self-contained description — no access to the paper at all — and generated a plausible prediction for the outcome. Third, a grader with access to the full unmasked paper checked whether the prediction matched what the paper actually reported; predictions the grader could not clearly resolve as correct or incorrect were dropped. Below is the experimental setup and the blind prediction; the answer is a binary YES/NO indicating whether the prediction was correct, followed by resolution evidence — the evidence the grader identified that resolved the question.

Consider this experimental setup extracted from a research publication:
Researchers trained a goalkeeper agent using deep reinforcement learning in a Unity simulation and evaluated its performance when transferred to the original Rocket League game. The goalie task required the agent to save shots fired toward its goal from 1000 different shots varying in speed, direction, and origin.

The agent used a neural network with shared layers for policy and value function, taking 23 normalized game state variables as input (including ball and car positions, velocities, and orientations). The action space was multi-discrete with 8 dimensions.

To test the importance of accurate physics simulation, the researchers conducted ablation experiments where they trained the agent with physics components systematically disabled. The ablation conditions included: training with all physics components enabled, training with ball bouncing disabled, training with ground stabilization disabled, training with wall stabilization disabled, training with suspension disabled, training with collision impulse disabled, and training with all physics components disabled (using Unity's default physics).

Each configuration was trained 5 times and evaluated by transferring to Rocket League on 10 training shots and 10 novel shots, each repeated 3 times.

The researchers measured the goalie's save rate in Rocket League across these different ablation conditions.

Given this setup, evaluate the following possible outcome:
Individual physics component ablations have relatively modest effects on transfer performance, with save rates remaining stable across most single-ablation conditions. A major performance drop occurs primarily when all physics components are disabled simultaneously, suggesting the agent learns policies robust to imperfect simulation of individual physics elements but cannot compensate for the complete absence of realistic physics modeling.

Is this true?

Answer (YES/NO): NO